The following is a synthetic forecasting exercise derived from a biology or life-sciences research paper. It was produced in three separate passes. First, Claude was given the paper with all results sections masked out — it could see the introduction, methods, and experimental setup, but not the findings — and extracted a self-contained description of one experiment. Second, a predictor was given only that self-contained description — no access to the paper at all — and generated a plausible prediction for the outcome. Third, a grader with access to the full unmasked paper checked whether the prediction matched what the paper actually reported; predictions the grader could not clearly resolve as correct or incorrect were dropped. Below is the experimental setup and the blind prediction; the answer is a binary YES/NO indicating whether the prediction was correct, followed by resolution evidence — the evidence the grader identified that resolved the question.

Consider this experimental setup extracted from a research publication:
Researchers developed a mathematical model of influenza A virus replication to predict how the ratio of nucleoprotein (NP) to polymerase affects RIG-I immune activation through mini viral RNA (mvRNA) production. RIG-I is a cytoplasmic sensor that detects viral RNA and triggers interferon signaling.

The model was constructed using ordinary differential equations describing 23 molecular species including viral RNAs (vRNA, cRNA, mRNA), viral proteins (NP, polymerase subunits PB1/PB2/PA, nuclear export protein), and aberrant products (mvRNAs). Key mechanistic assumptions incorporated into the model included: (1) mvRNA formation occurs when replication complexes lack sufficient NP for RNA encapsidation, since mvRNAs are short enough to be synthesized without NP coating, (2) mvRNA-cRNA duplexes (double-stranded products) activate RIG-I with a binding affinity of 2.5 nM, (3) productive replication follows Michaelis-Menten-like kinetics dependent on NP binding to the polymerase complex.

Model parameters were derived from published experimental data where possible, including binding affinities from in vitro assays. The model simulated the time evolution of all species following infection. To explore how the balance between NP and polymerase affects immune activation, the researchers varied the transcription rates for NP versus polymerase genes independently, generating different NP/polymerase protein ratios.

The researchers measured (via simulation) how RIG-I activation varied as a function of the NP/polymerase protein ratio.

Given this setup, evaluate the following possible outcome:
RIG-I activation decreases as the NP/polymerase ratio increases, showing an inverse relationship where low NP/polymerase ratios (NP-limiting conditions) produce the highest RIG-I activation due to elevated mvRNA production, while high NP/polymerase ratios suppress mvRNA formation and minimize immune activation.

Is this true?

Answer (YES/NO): YES